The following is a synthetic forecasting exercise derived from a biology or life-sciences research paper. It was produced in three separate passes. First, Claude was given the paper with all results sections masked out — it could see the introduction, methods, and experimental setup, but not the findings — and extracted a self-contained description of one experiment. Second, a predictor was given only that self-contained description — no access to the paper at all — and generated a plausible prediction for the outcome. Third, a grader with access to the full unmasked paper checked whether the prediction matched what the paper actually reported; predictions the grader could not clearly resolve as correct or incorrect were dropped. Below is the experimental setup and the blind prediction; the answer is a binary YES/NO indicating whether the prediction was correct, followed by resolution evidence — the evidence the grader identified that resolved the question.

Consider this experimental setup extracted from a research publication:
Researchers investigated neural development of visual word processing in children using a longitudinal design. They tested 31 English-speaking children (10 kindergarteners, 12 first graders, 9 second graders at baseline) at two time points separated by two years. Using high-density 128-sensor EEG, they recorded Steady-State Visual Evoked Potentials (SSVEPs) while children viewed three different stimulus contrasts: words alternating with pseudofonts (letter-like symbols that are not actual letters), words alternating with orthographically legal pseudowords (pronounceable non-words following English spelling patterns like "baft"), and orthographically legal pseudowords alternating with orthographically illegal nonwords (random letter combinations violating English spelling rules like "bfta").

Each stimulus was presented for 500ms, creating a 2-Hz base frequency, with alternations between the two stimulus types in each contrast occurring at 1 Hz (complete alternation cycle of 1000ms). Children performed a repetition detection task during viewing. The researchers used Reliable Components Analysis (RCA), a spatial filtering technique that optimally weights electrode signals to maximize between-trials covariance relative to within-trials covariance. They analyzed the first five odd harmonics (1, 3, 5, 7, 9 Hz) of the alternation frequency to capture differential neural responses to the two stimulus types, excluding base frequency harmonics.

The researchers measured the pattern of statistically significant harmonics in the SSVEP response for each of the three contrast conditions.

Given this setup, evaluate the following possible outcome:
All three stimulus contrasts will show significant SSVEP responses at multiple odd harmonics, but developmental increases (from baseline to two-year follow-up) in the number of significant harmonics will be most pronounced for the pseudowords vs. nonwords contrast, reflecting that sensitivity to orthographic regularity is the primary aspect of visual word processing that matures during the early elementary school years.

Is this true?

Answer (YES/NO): NO